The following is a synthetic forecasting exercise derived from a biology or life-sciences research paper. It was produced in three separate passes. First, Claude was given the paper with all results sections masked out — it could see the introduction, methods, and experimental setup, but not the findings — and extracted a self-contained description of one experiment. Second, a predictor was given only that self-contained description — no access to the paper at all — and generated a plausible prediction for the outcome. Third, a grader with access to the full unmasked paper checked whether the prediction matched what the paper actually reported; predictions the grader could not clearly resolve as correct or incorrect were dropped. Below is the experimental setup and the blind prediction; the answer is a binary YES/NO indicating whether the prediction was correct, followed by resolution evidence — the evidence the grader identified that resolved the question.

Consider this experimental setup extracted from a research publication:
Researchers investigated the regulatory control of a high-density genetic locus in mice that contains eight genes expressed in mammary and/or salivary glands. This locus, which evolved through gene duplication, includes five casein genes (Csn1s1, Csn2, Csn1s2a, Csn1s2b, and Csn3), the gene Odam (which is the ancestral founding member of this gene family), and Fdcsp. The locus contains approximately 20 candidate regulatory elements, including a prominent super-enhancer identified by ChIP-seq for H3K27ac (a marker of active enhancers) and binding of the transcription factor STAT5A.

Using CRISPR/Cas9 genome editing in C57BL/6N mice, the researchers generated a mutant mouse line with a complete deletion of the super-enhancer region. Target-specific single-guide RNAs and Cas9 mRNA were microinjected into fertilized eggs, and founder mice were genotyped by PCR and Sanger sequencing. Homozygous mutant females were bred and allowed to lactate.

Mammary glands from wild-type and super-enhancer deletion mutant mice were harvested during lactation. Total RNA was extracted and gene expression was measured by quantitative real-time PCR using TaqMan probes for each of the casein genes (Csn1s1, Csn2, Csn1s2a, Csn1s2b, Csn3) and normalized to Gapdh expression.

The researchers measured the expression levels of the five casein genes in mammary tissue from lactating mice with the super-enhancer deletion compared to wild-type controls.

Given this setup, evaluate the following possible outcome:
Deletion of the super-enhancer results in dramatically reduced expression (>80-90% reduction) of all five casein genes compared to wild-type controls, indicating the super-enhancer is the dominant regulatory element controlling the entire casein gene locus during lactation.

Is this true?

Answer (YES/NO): NO